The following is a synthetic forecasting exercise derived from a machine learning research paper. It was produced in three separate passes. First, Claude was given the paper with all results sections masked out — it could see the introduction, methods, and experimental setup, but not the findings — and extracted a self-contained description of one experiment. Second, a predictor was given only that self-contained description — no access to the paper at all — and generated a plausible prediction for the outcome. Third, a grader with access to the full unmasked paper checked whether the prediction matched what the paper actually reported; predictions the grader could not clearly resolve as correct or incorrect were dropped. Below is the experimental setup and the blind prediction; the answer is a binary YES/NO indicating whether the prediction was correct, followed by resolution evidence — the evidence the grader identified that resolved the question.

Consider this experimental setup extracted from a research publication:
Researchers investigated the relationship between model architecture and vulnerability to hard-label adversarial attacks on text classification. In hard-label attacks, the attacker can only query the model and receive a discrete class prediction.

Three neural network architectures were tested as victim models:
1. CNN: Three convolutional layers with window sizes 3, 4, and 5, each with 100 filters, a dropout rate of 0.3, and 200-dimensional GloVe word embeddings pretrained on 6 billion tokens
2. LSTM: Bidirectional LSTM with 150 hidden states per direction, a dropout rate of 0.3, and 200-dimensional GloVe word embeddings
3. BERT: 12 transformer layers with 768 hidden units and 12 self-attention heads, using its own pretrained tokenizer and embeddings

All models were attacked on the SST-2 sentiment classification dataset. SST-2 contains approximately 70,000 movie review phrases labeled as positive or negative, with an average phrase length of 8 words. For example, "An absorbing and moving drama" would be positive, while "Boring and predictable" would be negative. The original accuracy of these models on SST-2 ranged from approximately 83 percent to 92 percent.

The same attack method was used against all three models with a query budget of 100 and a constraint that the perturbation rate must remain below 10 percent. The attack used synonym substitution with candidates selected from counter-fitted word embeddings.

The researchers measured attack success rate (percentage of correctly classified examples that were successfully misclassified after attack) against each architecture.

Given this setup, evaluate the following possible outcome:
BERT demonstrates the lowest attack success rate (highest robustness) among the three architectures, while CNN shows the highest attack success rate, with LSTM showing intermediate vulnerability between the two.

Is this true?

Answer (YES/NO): YES